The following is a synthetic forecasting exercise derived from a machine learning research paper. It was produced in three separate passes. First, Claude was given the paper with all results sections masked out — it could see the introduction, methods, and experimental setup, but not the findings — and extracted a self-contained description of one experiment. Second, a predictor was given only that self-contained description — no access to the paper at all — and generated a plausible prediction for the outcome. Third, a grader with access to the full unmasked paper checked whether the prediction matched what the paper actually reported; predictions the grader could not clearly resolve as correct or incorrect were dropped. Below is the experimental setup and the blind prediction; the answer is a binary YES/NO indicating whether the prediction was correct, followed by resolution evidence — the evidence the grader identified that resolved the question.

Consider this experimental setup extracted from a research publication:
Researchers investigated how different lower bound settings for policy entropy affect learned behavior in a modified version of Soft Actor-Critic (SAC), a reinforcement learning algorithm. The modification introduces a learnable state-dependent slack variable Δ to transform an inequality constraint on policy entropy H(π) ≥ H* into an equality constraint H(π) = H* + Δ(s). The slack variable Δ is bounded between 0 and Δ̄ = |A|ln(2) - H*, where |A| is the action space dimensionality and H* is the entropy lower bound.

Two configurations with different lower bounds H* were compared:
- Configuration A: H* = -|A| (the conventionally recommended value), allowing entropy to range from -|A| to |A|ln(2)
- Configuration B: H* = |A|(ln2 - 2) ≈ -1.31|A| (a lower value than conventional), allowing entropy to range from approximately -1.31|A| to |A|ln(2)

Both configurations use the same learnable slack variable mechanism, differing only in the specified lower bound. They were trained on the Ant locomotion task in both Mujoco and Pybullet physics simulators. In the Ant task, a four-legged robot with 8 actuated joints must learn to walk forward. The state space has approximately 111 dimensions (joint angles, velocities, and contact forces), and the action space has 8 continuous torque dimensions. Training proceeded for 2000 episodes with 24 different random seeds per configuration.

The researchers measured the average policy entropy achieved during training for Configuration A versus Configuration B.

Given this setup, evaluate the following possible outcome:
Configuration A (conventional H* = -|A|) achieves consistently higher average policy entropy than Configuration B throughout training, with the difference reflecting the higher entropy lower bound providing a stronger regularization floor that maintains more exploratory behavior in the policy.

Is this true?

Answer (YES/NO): YES